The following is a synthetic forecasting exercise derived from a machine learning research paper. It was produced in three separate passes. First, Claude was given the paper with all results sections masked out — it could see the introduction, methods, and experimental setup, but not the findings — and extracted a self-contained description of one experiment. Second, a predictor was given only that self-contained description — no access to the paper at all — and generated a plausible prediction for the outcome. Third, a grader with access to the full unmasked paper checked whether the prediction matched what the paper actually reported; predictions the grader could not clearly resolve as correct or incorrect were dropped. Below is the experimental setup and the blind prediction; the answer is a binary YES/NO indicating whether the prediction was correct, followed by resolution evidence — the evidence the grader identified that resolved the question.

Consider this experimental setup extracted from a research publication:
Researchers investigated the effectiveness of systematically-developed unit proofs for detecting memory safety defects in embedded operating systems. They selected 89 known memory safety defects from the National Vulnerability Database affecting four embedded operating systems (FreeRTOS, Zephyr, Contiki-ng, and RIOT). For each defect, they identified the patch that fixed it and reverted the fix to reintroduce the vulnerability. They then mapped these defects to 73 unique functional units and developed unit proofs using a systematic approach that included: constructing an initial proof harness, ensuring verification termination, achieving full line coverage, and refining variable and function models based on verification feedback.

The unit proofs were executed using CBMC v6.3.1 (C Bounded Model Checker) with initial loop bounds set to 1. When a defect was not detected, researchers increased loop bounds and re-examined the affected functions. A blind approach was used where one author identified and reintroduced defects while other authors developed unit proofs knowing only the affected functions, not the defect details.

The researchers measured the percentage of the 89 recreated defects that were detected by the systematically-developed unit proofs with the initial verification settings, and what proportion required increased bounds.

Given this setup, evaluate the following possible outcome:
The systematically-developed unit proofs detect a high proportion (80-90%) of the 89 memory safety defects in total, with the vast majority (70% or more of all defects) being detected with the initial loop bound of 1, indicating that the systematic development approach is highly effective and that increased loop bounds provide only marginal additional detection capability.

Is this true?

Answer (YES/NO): YES